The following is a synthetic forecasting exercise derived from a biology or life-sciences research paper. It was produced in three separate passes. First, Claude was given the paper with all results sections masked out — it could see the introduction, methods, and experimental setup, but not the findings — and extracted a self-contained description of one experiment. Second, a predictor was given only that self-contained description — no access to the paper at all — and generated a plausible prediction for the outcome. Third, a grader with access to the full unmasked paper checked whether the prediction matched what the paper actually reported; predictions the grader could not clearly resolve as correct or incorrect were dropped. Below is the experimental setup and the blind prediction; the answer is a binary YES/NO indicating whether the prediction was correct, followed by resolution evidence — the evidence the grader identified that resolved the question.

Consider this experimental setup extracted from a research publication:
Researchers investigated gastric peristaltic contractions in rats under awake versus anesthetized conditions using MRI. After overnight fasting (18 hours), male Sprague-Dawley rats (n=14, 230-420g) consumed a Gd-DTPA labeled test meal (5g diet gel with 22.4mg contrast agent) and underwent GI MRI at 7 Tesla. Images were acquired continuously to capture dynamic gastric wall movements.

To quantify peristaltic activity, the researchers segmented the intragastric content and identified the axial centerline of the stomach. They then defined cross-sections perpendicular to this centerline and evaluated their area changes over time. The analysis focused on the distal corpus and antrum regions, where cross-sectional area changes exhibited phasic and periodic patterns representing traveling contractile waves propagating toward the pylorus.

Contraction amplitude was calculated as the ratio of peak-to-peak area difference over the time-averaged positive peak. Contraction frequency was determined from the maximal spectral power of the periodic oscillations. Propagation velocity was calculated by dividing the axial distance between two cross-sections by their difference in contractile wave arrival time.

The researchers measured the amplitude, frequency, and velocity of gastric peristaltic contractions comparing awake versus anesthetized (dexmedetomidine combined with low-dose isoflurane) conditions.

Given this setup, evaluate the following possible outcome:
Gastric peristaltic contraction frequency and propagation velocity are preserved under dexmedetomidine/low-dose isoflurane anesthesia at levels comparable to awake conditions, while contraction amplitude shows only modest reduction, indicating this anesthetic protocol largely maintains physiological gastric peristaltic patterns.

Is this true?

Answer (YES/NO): NO